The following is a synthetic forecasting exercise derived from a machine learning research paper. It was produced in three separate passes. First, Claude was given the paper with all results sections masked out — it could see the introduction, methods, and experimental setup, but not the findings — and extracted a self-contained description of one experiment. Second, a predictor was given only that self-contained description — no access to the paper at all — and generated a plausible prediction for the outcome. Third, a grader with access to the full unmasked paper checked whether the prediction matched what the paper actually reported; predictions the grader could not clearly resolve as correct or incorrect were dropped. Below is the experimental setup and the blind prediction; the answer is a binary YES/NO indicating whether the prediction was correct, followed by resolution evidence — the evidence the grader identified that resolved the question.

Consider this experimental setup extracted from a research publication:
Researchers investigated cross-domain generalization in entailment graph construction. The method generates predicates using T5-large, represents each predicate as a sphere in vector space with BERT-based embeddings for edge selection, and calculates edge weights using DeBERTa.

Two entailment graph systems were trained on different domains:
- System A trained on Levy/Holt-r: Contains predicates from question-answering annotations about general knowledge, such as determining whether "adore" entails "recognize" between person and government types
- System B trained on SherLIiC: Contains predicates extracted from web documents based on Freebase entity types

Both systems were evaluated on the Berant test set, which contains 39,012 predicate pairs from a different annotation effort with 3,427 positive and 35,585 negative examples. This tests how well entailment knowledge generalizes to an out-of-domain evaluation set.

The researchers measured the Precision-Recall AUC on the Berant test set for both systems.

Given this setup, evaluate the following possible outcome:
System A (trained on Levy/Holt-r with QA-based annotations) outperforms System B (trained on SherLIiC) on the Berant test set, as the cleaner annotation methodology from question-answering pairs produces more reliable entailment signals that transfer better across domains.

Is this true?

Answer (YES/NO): YES